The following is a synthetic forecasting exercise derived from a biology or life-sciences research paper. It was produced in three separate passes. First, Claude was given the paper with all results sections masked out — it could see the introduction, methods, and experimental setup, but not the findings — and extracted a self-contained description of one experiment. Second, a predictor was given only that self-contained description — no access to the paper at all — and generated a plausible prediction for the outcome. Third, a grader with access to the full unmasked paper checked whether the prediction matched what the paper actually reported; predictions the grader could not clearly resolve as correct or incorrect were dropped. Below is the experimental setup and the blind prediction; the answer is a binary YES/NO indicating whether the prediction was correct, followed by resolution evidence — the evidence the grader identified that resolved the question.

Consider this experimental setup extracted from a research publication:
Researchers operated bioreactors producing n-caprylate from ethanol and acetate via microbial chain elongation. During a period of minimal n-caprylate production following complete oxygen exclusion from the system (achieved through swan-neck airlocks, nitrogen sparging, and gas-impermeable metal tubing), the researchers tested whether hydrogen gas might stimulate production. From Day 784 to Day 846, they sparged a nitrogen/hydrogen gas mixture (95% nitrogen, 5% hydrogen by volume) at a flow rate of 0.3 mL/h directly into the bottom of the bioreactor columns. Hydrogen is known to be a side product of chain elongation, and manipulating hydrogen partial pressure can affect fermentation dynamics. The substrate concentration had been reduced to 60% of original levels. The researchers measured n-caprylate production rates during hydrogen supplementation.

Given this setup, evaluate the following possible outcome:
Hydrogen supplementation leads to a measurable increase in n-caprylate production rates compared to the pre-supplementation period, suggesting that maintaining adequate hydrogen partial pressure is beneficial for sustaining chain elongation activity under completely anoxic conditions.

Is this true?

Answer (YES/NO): NO